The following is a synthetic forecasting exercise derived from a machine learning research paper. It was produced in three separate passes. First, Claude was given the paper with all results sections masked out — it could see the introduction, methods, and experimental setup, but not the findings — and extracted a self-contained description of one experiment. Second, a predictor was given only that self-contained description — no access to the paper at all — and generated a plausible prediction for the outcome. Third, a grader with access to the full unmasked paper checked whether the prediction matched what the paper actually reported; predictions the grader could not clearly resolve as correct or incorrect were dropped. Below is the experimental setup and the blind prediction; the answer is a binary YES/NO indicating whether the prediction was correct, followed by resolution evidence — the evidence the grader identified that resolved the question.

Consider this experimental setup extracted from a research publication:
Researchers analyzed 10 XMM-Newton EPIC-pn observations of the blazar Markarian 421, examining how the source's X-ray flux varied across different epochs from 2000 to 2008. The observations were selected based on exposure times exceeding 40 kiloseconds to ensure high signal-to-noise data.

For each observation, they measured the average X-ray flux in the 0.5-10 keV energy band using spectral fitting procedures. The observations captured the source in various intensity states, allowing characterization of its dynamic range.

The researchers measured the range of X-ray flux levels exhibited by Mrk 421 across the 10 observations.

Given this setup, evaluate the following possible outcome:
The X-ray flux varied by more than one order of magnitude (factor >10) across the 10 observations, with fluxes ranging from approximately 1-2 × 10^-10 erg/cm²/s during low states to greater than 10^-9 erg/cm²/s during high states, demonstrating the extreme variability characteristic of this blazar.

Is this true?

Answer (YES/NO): NO